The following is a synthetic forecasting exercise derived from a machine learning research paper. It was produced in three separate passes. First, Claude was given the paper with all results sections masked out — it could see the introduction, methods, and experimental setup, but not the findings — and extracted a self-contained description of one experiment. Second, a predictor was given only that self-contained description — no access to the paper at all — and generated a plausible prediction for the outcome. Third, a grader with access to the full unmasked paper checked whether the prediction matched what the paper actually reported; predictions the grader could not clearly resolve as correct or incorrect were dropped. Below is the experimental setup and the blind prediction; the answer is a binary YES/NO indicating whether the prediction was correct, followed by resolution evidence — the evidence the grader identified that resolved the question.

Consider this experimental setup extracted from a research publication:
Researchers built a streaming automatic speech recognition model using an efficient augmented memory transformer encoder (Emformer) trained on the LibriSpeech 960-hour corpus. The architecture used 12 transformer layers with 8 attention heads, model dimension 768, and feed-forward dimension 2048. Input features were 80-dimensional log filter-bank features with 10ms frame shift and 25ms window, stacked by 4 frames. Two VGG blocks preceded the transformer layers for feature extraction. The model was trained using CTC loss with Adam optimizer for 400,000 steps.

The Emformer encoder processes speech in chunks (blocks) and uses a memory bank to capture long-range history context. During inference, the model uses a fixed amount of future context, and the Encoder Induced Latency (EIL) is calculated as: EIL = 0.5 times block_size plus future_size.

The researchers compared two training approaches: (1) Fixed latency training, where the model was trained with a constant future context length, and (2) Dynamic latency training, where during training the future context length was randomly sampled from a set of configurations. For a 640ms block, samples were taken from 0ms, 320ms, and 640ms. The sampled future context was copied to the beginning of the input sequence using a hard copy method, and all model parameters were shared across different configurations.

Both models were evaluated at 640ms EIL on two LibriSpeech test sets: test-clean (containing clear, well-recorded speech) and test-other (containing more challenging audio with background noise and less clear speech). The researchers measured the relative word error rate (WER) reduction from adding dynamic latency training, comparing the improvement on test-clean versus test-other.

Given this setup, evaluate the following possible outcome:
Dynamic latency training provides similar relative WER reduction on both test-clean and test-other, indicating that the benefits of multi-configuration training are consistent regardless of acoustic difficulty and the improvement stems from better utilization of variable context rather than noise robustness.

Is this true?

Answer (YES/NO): NO